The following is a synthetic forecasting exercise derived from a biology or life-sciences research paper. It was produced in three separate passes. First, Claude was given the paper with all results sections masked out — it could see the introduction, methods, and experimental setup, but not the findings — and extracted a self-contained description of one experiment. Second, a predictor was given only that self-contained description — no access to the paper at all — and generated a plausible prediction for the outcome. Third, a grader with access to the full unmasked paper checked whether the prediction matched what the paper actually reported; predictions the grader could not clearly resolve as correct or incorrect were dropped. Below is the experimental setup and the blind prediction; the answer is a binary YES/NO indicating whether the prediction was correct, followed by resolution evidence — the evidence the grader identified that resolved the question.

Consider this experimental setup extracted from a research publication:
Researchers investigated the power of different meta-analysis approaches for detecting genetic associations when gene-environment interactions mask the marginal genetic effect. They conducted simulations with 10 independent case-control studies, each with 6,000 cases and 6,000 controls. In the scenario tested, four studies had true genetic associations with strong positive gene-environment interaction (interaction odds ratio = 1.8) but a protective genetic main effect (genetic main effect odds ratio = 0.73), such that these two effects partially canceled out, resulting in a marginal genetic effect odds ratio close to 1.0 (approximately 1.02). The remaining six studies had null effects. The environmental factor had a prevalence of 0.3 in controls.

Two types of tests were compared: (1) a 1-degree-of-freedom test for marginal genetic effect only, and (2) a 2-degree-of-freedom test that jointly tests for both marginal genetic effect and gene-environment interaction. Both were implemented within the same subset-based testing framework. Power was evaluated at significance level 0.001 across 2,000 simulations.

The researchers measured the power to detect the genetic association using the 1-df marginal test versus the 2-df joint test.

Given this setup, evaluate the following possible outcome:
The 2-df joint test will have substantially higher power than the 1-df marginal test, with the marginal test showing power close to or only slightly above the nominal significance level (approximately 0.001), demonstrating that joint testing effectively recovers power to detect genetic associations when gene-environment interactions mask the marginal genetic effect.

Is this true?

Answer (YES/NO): YES